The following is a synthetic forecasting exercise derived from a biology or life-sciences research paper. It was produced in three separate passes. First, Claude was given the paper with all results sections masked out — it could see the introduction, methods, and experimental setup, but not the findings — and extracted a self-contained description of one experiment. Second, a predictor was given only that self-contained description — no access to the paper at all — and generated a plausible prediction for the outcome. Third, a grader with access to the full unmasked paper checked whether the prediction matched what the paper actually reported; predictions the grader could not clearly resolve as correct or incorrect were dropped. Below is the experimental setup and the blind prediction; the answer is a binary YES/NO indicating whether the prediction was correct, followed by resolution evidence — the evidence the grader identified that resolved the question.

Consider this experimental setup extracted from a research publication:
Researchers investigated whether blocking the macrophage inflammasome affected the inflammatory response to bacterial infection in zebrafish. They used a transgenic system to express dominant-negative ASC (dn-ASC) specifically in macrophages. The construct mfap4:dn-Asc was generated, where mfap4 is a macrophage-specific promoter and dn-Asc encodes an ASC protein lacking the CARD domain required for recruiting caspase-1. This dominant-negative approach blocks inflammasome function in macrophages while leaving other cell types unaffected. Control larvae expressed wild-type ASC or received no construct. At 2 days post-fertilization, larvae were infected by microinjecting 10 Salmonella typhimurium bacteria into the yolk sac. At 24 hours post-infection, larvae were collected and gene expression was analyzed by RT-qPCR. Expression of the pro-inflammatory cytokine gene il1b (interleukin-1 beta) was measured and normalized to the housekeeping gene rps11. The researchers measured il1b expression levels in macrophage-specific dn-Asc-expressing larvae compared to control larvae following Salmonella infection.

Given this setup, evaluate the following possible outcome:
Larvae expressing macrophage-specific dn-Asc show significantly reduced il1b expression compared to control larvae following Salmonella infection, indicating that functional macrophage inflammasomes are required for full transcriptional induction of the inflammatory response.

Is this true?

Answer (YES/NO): NO